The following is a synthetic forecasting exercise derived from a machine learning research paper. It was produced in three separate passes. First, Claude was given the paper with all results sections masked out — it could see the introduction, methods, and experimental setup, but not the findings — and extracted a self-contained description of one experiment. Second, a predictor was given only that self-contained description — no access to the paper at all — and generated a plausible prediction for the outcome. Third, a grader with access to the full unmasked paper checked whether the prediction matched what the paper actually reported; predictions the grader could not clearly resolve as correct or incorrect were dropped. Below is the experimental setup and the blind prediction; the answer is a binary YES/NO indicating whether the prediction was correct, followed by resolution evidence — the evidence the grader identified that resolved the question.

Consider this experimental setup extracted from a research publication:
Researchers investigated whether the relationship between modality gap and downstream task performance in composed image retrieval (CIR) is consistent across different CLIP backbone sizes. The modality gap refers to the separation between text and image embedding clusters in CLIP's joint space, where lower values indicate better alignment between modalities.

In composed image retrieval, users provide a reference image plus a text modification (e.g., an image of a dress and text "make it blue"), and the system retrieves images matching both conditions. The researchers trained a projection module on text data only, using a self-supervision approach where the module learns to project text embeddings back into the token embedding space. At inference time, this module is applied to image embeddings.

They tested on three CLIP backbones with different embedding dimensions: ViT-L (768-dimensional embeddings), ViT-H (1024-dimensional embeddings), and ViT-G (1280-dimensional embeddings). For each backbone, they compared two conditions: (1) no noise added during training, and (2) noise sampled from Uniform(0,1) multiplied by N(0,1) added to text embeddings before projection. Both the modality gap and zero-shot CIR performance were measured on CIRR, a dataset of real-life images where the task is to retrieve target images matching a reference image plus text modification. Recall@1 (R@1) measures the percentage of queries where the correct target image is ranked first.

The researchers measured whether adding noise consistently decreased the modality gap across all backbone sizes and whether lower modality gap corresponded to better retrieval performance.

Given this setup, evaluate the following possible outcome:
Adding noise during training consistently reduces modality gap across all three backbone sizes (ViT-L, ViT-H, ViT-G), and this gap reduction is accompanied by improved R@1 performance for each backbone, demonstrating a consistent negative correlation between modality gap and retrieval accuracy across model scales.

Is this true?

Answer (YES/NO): YES